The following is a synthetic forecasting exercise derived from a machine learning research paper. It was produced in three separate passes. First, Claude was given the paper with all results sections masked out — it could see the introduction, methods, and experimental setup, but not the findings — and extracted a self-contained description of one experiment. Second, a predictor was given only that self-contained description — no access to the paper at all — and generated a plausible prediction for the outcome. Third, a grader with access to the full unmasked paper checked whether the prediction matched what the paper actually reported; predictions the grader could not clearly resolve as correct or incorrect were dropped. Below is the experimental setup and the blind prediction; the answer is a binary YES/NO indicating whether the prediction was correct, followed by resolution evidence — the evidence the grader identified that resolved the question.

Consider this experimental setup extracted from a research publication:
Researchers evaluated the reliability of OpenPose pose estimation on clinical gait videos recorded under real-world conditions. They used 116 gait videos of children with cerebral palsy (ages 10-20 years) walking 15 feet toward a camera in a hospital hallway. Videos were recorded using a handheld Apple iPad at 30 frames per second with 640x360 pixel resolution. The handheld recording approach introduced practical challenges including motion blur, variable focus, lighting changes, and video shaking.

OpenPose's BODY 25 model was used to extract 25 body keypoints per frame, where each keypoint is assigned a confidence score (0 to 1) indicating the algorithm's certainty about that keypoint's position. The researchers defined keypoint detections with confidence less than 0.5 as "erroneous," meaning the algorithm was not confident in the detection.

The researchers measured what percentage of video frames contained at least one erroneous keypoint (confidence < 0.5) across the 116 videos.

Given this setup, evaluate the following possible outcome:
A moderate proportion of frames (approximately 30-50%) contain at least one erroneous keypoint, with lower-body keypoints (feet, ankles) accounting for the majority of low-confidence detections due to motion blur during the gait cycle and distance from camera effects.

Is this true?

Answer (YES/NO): NO